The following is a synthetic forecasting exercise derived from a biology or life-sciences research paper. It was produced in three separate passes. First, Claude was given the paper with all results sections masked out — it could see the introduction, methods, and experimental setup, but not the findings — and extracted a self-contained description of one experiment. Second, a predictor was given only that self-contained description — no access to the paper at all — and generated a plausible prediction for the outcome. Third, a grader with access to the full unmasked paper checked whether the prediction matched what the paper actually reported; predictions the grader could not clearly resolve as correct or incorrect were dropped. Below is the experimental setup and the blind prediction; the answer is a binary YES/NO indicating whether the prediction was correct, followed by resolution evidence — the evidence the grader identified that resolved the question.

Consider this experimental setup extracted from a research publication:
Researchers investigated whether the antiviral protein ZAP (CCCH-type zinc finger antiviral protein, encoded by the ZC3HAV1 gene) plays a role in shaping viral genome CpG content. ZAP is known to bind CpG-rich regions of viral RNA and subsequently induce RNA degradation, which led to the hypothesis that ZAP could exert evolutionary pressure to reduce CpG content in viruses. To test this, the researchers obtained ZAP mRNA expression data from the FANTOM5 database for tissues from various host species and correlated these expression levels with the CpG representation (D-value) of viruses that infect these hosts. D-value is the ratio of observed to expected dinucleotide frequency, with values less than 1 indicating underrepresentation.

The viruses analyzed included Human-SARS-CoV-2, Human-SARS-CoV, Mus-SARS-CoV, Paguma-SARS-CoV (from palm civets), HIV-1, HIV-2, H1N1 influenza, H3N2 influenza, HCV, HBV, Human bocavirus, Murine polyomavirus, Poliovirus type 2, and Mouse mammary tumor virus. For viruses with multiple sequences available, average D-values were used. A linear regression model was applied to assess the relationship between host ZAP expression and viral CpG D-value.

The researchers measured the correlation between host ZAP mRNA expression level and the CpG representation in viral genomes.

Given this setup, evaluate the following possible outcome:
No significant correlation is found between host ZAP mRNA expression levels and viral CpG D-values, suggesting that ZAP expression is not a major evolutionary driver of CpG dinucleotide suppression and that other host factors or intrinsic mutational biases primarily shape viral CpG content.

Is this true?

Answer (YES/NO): YES